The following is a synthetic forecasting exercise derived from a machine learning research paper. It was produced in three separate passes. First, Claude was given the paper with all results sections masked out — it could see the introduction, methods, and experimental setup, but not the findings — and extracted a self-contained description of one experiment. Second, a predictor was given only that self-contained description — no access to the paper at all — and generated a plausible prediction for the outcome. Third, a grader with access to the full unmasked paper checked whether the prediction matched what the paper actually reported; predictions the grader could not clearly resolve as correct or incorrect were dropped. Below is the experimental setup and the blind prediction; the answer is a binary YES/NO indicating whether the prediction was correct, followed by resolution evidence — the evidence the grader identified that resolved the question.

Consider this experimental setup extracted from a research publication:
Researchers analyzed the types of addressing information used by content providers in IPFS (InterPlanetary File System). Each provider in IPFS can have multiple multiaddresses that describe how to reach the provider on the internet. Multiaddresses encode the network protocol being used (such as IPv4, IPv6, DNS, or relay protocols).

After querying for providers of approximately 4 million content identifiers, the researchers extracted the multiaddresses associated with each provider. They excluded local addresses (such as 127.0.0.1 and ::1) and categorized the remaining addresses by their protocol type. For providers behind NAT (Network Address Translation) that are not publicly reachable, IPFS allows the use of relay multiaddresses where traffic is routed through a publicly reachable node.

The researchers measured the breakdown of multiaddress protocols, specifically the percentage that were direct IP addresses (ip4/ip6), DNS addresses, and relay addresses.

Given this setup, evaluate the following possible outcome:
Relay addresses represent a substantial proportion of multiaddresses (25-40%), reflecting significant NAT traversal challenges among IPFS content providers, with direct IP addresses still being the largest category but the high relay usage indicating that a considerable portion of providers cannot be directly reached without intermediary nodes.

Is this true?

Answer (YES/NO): NO